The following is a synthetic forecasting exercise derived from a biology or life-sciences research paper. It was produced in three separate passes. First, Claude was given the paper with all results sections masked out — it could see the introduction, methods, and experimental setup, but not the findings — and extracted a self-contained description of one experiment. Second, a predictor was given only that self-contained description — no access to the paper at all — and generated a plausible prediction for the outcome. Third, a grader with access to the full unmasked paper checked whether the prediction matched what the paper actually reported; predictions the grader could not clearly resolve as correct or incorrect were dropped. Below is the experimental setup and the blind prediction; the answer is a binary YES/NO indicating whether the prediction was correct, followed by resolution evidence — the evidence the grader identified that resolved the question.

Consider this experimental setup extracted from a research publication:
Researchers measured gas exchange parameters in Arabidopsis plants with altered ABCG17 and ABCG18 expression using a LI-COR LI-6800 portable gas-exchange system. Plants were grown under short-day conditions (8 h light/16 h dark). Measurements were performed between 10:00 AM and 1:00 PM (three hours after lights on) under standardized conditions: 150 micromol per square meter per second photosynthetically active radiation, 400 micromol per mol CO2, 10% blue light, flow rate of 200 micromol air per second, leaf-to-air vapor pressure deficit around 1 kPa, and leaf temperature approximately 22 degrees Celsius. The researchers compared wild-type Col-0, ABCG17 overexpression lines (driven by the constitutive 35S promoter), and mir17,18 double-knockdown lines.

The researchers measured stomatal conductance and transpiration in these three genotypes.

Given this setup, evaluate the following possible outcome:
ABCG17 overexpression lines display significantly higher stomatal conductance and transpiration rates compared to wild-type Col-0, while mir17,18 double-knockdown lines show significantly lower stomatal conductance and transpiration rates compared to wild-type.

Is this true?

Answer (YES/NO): NO